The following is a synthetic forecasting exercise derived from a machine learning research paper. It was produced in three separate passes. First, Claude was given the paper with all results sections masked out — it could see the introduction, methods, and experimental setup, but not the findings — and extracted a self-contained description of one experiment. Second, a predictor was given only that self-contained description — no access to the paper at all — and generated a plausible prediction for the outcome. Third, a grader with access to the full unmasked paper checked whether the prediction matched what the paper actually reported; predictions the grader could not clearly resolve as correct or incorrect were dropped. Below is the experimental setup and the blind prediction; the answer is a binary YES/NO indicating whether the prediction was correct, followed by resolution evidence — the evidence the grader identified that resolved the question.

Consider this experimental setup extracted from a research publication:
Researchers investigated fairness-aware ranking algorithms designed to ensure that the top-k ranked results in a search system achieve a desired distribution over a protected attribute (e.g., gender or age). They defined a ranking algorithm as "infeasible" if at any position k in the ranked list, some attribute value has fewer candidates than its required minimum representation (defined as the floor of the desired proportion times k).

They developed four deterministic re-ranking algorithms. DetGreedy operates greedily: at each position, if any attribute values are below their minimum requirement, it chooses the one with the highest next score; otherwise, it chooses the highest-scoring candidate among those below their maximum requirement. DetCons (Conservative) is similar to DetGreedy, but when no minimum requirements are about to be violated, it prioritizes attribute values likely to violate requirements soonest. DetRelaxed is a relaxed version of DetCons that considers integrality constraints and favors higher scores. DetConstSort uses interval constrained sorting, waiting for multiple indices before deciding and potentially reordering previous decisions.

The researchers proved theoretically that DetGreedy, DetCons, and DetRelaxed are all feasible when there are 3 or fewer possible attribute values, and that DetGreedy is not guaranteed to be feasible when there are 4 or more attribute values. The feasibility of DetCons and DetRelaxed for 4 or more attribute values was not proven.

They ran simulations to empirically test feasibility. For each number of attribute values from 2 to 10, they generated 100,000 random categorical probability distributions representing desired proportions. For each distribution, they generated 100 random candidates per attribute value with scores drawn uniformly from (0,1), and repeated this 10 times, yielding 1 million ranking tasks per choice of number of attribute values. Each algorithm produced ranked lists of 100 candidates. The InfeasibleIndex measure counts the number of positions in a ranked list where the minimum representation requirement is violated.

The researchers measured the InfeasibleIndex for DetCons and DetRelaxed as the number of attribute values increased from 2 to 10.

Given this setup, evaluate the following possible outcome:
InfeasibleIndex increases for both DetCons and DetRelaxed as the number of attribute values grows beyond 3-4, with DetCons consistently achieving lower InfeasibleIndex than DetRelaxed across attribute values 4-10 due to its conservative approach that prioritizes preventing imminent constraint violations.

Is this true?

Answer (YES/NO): NO